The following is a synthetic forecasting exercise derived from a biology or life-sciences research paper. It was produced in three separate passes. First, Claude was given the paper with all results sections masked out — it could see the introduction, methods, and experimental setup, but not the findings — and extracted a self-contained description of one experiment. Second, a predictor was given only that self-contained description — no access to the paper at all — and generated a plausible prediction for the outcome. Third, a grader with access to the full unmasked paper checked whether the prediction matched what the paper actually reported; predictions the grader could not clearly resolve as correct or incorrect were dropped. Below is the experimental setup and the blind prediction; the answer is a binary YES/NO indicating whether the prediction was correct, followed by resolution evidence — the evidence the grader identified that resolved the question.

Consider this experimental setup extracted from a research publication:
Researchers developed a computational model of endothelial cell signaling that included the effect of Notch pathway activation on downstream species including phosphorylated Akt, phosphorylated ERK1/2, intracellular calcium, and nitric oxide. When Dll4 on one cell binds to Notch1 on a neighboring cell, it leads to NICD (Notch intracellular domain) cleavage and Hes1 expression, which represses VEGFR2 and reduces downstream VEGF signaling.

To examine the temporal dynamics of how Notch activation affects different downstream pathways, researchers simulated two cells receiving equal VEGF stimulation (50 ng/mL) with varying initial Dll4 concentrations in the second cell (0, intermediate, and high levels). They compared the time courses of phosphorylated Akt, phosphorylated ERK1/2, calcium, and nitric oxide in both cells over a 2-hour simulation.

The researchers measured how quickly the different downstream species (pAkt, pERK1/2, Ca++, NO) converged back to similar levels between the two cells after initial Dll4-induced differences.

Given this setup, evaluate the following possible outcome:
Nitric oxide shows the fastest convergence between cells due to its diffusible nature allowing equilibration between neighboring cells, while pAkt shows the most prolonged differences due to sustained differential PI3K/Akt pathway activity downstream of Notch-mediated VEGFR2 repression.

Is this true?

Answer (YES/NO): NO